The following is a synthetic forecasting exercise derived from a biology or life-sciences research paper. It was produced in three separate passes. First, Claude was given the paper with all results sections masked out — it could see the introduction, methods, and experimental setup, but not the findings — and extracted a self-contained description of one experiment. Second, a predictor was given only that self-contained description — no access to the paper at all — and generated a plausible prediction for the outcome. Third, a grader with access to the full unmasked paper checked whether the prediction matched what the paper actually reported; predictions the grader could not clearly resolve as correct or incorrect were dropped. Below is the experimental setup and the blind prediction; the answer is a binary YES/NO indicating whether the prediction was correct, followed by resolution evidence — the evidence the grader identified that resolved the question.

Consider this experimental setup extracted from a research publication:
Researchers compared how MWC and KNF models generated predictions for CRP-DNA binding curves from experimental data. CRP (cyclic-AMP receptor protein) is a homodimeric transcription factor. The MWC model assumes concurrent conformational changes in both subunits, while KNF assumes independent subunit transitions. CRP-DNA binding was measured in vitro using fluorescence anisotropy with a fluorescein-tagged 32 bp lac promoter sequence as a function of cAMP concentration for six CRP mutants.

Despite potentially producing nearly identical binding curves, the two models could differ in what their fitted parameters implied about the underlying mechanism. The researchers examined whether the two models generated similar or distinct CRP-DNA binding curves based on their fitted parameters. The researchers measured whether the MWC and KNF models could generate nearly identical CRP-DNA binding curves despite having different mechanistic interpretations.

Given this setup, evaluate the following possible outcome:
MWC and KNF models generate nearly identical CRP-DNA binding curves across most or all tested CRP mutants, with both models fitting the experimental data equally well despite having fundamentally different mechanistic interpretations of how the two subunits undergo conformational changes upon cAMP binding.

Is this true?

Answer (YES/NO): YES